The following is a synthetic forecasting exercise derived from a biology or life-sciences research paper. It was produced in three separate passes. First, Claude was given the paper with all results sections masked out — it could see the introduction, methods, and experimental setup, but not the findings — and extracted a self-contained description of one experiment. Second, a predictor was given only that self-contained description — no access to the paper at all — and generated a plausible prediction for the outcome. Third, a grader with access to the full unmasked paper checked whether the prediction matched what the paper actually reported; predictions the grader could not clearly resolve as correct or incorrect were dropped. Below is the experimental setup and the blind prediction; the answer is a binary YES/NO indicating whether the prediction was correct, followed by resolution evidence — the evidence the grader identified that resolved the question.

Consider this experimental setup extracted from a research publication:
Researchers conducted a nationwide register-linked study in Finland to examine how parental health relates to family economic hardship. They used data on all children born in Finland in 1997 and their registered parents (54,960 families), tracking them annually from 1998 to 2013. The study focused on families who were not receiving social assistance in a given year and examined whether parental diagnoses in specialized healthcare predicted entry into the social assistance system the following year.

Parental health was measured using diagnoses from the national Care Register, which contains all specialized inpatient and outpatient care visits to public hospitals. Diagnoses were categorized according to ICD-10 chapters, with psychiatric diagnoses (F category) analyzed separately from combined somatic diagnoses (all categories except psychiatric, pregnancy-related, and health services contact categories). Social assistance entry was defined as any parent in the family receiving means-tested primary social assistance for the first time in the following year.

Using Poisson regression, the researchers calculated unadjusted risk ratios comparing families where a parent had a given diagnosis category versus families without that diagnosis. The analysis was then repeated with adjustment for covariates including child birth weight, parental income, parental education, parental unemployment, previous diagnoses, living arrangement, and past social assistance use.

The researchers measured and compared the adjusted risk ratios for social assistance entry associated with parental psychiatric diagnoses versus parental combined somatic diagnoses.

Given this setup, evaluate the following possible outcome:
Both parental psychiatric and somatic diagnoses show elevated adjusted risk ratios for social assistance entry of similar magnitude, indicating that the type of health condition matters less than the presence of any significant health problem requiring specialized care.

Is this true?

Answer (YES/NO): NO